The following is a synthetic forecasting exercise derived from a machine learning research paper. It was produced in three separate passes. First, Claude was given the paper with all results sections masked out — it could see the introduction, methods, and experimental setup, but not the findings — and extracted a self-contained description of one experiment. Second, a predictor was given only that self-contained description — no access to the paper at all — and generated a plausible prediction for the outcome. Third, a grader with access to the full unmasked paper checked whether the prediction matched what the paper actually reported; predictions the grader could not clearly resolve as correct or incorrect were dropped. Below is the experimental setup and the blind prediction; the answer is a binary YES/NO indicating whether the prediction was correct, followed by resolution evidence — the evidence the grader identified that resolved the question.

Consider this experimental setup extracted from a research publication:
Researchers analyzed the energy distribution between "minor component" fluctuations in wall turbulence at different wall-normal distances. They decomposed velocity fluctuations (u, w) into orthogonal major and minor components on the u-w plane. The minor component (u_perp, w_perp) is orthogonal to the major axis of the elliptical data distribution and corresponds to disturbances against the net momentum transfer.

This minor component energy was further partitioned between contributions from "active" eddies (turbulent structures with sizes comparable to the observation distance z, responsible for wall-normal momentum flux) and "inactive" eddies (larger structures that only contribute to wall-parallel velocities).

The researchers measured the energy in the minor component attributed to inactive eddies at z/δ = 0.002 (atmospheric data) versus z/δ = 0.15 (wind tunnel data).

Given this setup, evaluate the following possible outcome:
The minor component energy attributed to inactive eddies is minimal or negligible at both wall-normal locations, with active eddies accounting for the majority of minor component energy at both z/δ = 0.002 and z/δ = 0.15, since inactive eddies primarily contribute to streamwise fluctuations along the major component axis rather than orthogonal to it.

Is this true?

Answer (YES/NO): YES